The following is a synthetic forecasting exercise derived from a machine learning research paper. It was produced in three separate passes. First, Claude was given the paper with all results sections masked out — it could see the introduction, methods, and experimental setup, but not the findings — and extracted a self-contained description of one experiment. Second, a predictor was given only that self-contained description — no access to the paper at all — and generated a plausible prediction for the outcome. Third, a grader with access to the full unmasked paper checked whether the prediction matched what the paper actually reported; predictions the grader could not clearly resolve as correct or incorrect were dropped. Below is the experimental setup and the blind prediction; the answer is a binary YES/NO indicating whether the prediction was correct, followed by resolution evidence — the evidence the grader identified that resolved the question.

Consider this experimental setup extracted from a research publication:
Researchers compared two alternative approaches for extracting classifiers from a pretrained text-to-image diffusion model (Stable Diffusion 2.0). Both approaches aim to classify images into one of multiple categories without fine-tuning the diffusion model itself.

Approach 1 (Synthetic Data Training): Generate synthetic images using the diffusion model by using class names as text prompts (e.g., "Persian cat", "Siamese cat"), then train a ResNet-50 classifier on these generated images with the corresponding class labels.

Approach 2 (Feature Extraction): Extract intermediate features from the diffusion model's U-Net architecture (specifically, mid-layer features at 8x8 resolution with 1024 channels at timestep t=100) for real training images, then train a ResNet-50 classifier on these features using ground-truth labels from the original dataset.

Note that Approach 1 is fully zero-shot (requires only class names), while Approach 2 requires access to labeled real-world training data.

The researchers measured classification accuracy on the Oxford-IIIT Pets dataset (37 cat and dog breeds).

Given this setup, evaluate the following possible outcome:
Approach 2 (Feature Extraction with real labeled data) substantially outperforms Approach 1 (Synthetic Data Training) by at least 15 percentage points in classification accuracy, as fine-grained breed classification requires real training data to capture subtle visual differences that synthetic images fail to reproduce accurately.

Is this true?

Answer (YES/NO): YES